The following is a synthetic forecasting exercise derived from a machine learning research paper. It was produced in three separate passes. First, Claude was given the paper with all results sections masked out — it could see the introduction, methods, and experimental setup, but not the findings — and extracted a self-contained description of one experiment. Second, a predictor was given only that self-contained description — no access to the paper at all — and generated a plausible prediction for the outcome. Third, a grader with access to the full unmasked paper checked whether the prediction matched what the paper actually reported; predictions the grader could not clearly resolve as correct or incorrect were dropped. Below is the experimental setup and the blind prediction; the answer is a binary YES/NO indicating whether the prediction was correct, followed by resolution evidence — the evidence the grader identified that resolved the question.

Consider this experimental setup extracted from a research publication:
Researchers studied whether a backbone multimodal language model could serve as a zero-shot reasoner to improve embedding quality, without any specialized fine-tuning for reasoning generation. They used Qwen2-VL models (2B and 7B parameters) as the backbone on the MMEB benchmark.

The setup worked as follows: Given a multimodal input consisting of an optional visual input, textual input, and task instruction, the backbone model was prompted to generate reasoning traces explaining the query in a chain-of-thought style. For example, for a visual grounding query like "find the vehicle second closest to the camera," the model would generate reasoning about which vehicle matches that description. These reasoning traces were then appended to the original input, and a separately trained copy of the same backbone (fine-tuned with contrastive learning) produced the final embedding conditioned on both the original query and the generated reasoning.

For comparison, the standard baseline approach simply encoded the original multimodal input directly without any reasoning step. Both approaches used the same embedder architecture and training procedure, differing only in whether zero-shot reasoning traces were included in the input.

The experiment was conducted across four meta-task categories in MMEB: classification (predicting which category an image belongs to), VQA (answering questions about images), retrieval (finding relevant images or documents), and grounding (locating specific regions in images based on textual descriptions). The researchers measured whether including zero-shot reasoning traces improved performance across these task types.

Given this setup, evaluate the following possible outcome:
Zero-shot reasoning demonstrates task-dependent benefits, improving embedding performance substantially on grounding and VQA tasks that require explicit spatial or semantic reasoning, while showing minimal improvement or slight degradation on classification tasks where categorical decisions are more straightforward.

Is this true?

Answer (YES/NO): NO